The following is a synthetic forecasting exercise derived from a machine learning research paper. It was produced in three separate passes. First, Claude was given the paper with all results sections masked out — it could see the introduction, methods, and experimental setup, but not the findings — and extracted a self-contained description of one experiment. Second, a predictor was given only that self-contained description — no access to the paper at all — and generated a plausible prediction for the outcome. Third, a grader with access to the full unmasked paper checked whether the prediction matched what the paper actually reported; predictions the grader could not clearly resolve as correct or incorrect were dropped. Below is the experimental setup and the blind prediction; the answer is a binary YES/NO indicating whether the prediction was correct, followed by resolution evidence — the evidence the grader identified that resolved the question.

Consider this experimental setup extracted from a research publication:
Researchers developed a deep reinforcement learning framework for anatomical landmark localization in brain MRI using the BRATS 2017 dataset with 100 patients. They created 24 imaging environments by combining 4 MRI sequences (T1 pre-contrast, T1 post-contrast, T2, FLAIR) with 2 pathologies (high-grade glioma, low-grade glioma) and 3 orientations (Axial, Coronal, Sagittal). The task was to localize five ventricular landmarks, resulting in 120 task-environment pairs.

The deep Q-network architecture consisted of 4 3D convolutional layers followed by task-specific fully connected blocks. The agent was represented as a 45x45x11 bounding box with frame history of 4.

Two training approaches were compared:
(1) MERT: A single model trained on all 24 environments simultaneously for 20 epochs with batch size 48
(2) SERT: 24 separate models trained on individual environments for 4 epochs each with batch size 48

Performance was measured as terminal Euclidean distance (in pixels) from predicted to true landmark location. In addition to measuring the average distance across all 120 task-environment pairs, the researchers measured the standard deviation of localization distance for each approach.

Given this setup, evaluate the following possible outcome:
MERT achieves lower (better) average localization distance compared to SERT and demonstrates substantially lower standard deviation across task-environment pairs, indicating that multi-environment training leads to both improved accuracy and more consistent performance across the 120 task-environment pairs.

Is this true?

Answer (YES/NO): YES